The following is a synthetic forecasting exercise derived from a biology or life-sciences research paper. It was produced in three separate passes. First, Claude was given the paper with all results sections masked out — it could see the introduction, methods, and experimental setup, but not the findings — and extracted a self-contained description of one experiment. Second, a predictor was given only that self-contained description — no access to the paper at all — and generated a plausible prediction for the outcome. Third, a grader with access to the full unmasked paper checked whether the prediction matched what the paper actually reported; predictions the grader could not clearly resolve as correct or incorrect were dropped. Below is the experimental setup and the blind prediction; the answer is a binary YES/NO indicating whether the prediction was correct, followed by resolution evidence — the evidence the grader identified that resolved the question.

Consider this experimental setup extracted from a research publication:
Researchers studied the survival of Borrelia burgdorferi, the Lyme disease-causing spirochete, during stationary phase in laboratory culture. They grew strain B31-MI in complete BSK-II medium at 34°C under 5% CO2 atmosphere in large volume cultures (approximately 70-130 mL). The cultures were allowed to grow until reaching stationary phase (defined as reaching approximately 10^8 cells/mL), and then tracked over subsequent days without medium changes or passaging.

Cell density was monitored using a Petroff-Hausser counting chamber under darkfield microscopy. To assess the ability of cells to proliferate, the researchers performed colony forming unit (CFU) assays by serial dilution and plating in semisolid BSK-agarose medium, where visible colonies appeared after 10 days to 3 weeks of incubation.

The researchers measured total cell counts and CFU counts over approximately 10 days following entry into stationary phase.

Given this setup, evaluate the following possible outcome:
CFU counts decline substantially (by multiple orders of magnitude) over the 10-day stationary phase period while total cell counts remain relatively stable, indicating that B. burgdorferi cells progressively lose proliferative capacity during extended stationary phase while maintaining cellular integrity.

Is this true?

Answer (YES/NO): YES